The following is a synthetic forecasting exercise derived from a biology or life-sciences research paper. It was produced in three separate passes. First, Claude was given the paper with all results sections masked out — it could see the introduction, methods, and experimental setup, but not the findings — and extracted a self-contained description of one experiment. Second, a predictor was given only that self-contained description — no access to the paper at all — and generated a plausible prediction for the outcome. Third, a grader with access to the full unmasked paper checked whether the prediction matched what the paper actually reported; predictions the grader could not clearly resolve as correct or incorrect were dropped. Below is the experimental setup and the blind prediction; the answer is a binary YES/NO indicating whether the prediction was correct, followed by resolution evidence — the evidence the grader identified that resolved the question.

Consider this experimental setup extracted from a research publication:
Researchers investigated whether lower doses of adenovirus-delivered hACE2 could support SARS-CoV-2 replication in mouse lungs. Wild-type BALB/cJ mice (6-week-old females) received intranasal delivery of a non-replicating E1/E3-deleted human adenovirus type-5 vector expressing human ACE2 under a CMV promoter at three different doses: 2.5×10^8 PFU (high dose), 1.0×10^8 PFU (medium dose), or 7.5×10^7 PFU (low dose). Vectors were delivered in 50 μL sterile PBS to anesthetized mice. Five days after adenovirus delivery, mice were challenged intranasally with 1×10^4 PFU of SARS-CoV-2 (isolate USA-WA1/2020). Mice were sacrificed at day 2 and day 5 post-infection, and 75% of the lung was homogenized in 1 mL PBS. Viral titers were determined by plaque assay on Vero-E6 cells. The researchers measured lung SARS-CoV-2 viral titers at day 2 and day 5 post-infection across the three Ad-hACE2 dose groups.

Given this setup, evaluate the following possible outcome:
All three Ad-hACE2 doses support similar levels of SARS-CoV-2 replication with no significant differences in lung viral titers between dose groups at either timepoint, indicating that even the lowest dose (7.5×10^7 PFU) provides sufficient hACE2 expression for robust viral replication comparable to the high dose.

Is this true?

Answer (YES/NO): YES